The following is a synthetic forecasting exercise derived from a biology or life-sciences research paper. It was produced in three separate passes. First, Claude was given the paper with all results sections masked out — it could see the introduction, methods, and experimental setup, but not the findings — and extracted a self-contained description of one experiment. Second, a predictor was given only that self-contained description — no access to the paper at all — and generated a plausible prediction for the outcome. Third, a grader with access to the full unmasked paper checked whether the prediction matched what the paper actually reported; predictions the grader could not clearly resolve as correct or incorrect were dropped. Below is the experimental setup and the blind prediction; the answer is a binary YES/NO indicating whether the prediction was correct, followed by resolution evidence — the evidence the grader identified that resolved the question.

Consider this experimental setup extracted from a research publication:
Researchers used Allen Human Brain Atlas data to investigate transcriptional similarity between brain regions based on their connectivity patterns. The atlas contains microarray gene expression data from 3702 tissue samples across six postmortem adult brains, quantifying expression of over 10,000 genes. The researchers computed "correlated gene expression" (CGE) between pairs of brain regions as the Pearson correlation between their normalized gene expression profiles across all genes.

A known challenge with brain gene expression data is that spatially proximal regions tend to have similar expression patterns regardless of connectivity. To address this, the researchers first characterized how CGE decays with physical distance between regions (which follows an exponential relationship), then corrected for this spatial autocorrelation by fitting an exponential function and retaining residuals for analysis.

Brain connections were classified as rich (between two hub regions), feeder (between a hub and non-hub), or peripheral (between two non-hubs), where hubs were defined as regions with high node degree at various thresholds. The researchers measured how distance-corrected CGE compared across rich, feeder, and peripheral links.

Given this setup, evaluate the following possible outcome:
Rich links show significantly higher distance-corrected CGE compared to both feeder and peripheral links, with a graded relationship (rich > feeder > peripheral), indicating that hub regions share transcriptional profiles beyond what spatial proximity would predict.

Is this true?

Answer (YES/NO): YES